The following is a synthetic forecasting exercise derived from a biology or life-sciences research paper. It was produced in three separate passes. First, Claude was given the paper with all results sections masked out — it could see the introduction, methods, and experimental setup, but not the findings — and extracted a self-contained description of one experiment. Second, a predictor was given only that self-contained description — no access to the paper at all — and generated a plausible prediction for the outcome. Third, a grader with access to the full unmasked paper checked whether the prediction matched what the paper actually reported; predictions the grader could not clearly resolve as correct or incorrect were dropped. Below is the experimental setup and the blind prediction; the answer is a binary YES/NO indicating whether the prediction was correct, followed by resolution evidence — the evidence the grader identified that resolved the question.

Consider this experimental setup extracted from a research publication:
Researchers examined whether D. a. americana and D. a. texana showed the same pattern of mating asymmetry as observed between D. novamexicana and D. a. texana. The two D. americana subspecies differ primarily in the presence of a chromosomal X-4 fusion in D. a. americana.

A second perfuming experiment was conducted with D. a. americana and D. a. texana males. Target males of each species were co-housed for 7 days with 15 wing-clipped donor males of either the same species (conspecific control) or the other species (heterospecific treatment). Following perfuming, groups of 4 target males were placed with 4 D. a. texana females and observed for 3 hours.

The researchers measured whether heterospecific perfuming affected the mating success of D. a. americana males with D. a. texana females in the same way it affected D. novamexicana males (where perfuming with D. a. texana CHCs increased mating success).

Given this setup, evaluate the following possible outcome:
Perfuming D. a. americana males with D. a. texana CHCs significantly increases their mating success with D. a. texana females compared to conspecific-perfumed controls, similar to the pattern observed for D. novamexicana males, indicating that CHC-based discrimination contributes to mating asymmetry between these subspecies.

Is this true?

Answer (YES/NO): NO